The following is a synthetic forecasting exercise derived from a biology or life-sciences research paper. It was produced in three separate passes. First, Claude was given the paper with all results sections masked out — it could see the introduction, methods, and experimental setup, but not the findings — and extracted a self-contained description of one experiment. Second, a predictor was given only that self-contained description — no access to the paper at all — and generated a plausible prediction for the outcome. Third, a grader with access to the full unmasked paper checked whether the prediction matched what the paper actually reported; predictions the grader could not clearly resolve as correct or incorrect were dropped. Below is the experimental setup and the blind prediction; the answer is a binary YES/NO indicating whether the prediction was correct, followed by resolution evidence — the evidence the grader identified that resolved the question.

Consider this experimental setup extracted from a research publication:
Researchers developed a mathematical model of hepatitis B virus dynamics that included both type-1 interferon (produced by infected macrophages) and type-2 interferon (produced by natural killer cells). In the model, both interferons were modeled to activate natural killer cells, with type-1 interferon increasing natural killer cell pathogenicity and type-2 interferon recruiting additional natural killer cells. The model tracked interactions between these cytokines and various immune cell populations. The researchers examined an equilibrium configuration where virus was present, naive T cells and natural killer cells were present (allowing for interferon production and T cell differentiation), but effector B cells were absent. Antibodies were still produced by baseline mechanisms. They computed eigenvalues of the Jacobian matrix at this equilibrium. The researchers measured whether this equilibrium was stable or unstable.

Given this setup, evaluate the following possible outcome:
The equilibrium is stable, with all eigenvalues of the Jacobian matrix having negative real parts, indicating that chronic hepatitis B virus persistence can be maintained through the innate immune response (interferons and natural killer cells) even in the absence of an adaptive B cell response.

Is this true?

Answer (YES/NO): NO